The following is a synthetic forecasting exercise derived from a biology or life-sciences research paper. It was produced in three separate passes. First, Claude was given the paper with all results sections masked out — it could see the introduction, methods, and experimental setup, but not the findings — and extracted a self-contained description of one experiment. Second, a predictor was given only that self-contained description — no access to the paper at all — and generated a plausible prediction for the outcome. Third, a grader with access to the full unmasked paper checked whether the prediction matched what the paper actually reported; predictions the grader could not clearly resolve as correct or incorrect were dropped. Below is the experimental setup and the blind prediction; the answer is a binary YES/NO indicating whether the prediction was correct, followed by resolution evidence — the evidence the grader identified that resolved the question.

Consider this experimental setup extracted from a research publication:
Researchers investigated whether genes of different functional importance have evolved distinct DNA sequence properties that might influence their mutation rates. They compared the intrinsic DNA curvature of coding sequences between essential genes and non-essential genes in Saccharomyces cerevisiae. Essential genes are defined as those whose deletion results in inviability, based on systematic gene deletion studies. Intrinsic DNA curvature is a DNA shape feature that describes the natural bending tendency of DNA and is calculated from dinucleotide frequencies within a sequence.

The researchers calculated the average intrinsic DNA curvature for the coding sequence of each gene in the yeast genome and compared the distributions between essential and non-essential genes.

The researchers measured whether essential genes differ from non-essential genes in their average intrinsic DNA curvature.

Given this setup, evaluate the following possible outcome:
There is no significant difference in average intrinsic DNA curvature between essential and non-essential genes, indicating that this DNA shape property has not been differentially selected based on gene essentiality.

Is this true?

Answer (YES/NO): NO